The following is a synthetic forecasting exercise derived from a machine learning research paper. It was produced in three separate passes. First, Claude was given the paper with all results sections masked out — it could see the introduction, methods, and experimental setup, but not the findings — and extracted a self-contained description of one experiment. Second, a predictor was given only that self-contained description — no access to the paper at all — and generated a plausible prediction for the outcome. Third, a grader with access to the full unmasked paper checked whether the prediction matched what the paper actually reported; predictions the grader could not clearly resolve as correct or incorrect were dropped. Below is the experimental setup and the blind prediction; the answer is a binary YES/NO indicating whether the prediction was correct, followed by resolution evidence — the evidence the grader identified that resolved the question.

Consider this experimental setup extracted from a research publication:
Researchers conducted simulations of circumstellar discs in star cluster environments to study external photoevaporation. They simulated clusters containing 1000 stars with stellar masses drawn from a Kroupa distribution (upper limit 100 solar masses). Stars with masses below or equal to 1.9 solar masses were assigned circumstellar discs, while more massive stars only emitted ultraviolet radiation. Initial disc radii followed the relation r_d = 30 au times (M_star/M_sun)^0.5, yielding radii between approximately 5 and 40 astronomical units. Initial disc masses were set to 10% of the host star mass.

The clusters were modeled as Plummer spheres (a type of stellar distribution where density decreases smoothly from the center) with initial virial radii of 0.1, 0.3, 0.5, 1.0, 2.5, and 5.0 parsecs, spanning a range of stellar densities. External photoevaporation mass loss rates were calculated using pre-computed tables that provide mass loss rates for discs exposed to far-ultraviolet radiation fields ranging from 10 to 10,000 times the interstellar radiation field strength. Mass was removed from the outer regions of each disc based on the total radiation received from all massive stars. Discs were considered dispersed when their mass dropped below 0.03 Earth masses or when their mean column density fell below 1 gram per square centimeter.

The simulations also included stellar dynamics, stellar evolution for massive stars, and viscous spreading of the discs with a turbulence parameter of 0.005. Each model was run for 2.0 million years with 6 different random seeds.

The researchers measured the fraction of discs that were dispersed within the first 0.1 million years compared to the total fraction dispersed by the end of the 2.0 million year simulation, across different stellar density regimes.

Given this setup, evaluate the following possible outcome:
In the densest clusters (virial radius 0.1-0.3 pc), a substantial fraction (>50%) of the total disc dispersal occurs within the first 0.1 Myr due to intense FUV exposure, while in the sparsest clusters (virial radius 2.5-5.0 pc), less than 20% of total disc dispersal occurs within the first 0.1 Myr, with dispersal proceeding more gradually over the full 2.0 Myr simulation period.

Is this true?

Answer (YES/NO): NO